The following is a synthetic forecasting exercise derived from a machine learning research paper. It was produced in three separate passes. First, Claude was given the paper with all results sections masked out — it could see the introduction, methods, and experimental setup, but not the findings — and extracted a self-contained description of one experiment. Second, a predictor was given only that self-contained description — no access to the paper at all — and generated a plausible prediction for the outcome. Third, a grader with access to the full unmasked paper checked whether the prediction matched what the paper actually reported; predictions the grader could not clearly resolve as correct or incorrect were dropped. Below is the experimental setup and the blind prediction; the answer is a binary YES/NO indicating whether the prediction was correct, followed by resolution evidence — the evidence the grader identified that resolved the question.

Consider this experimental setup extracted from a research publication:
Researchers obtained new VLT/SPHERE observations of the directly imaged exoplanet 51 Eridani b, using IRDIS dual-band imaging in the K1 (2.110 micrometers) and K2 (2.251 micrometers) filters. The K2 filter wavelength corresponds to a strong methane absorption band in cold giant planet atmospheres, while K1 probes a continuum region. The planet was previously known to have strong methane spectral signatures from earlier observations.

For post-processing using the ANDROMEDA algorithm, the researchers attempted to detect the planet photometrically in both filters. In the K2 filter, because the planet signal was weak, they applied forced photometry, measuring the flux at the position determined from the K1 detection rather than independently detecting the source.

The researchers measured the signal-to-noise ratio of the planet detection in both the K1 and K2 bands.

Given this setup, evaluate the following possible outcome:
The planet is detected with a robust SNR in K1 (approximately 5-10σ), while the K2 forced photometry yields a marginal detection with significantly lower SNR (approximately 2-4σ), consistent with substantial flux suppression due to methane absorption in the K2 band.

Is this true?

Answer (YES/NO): NO